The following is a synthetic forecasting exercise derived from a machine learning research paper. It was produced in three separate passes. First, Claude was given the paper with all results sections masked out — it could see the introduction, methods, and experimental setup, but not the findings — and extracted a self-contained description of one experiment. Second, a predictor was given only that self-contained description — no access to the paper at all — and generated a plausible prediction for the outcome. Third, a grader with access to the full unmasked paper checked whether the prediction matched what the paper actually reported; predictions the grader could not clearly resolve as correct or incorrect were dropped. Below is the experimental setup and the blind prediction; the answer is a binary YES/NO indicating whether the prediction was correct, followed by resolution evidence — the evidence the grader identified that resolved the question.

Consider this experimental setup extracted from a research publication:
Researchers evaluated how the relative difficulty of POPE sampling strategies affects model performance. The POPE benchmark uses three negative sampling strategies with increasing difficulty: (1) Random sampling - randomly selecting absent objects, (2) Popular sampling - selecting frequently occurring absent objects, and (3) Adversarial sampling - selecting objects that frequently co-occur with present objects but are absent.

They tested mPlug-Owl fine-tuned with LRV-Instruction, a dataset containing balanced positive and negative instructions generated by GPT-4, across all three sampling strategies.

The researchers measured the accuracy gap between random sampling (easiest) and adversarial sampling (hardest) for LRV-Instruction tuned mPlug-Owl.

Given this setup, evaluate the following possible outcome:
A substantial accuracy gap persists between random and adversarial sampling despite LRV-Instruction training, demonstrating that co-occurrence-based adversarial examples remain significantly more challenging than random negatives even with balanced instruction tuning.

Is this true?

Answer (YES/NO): YES